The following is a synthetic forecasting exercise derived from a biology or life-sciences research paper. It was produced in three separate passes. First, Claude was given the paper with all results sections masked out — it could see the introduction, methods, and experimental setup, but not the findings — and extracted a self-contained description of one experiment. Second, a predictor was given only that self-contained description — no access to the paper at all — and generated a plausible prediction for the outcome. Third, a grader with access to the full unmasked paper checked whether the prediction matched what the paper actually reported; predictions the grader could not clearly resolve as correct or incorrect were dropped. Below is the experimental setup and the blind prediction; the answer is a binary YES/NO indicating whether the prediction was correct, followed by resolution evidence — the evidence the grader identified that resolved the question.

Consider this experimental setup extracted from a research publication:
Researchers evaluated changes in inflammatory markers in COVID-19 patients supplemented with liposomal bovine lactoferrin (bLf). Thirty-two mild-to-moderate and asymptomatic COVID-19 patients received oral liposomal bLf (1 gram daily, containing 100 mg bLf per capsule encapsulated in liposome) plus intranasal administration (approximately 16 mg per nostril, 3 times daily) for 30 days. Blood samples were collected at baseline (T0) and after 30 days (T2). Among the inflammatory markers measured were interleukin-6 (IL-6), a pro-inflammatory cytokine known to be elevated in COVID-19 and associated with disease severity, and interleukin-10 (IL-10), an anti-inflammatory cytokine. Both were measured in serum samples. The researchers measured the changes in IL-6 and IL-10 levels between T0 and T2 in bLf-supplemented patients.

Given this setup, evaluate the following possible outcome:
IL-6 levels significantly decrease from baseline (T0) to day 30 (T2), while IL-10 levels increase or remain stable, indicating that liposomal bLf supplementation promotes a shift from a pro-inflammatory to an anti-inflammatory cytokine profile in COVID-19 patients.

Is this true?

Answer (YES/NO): YES